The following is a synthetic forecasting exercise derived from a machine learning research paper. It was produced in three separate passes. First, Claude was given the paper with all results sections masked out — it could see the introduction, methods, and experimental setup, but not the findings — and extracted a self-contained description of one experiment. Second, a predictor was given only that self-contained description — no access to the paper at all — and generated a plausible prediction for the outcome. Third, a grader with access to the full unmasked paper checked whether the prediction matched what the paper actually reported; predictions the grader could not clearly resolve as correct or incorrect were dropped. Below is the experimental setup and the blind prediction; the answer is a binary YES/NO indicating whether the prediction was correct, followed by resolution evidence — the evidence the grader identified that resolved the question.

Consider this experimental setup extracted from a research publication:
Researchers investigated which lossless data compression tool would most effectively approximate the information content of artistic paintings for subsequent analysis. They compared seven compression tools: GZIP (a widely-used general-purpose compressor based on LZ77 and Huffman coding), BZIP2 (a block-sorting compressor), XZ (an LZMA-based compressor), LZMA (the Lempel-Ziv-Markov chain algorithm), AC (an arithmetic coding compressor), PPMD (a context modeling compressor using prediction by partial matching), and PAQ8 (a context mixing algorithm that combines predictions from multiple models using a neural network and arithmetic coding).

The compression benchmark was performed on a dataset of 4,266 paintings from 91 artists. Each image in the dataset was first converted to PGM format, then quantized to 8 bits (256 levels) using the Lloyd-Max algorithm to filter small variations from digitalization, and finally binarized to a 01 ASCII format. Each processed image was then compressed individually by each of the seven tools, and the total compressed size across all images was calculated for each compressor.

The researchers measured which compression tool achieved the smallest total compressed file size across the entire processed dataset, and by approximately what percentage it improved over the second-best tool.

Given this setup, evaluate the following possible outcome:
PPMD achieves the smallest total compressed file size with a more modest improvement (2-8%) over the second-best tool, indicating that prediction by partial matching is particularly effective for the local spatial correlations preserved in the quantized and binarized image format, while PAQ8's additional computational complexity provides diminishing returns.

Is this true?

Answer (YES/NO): NO